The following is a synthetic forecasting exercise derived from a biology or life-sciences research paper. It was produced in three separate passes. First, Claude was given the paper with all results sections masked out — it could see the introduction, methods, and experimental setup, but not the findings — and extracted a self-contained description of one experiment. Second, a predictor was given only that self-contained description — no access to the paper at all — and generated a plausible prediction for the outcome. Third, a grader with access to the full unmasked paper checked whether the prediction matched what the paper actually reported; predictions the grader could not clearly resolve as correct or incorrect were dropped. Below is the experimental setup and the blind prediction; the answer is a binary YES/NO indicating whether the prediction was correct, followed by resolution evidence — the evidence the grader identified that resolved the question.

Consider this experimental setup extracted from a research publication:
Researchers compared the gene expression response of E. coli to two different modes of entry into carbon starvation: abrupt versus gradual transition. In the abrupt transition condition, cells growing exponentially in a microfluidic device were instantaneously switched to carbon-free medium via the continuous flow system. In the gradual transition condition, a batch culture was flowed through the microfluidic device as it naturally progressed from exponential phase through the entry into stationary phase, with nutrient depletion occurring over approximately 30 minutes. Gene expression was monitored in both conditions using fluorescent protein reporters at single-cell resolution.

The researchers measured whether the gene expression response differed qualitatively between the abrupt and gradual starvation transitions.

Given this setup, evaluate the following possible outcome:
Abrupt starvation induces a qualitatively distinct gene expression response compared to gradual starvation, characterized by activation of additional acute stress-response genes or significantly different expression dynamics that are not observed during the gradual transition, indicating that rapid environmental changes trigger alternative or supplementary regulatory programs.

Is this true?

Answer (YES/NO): NO